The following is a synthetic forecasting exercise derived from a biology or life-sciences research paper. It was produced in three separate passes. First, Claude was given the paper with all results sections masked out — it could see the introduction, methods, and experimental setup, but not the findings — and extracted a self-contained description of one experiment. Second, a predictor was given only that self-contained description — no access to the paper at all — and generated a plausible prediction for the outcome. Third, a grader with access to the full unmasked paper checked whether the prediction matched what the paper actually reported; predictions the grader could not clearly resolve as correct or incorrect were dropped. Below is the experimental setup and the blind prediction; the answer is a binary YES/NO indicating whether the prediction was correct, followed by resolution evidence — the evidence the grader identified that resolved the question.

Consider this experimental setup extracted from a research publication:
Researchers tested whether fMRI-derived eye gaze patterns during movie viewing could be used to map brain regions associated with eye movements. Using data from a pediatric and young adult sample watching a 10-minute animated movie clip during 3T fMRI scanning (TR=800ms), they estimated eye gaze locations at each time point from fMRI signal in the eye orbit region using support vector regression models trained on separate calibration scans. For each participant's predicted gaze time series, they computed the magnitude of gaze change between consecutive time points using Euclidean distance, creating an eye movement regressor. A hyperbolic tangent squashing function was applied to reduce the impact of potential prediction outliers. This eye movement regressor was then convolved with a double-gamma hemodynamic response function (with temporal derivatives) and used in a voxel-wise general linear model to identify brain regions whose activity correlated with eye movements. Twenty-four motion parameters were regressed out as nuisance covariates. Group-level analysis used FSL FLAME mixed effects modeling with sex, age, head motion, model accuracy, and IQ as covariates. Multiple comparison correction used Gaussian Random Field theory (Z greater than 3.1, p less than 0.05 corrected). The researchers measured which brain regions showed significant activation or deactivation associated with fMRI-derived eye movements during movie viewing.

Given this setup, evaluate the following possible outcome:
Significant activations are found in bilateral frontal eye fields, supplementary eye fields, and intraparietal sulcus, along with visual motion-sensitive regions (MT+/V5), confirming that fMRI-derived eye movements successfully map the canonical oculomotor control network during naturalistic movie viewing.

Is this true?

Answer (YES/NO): NO